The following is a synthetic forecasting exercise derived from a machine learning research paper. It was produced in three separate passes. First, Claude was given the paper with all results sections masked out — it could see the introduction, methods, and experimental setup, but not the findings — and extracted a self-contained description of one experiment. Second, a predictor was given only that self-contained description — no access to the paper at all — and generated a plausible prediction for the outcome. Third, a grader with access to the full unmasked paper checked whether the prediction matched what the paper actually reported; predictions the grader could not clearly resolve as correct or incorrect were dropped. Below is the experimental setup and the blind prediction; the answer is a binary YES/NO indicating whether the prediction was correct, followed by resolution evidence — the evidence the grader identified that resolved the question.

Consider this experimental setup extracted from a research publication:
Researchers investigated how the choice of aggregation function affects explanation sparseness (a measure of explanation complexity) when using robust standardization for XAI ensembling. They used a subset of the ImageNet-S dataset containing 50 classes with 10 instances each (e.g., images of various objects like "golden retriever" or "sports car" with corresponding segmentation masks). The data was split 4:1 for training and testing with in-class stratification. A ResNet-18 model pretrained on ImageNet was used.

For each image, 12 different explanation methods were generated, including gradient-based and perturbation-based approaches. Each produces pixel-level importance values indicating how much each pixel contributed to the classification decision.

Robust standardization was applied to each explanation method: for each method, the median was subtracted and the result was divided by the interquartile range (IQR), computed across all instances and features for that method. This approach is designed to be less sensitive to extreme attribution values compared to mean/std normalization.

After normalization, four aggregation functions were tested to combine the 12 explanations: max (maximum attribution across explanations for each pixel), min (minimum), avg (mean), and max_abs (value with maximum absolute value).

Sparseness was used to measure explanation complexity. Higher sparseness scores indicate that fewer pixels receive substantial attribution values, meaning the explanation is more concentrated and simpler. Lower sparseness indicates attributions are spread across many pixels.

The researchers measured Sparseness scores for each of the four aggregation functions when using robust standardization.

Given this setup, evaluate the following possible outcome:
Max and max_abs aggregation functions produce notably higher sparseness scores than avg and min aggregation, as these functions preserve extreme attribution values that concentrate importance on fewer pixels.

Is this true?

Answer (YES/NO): NO